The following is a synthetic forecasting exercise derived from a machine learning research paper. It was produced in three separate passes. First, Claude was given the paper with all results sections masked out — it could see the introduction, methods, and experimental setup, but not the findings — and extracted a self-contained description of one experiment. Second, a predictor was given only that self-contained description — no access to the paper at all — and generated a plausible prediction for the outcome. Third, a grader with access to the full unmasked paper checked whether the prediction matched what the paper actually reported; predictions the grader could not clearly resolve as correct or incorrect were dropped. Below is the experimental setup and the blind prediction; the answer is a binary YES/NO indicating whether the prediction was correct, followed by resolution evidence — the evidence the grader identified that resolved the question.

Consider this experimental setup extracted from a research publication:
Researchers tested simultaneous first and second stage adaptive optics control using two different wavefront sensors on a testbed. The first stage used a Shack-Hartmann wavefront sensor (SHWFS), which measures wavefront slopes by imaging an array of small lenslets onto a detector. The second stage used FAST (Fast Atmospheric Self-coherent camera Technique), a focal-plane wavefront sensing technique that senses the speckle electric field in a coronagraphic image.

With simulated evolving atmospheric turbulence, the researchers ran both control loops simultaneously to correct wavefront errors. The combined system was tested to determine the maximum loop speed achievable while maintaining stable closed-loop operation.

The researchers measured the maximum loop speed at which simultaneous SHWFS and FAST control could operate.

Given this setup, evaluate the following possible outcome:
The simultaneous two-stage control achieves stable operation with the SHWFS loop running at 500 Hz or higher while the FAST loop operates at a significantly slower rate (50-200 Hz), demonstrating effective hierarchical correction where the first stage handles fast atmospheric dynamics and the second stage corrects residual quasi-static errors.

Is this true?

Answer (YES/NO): NO